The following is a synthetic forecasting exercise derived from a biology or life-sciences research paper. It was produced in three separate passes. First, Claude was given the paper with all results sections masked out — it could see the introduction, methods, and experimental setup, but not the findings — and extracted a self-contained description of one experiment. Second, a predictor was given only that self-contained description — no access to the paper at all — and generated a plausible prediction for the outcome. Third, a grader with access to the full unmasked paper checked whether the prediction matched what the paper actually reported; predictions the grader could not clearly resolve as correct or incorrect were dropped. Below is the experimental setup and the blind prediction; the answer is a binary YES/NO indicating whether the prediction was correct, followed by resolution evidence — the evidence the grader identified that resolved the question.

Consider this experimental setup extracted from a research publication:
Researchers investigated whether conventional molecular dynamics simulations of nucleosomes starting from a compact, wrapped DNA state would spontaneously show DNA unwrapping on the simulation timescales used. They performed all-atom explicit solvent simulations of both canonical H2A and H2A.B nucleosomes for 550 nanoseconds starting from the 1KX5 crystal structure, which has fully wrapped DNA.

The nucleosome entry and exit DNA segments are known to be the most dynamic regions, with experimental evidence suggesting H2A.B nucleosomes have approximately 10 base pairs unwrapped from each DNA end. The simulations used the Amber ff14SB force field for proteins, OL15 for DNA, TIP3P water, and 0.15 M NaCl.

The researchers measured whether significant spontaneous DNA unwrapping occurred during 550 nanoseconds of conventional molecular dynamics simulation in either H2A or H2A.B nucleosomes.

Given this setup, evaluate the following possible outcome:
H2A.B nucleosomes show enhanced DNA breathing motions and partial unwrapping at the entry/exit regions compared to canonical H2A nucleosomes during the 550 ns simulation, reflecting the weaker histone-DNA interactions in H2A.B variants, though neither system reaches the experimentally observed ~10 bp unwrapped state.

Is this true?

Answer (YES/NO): NO